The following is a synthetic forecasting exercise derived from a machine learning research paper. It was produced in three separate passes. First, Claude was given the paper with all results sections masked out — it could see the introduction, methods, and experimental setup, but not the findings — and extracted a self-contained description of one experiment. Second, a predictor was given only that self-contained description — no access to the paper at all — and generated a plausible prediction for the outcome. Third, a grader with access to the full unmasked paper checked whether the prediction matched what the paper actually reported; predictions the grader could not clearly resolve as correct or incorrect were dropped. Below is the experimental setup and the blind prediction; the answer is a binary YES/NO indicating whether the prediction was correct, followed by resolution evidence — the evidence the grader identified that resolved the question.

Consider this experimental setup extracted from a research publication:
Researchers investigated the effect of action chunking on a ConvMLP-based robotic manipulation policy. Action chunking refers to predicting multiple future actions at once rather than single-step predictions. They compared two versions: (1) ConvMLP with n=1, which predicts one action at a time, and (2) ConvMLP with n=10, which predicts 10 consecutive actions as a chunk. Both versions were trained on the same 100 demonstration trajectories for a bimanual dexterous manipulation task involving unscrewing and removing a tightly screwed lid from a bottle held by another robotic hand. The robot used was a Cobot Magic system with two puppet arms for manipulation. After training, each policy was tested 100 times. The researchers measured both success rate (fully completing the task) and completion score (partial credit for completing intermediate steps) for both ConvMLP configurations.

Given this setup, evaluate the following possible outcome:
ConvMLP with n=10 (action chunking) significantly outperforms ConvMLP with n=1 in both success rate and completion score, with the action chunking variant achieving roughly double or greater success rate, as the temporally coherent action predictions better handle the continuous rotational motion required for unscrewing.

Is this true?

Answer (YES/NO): NO